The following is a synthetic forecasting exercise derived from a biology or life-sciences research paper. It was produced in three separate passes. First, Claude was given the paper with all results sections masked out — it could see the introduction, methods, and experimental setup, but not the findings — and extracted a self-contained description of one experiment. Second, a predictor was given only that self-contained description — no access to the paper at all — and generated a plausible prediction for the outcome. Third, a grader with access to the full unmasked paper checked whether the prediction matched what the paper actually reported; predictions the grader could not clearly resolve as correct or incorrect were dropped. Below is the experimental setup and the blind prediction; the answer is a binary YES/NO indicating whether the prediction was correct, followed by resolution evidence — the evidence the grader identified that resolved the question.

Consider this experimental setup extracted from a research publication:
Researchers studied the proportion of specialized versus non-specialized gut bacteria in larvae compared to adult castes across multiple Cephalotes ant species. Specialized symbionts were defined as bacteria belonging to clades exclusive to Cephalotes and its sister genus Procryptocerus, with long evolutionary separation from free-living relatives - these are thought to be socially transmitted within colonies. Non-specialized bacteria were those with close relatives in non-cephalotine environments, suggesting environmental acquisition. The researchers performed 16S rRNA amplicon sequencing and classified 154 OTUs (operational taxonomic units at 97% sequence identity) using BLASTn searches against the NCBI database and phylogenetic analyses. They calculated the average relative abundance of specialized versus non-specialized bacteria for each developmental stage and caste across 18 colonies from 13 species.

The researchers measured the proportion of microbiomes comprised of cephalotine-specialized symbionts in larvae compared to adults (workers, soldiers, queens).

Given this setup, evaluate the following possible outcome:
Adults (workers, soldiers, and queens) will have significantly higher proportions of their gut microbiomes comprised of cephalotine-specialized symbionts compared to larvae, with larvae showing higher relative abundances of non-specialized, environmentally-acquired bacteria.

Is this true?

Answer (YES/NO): YES